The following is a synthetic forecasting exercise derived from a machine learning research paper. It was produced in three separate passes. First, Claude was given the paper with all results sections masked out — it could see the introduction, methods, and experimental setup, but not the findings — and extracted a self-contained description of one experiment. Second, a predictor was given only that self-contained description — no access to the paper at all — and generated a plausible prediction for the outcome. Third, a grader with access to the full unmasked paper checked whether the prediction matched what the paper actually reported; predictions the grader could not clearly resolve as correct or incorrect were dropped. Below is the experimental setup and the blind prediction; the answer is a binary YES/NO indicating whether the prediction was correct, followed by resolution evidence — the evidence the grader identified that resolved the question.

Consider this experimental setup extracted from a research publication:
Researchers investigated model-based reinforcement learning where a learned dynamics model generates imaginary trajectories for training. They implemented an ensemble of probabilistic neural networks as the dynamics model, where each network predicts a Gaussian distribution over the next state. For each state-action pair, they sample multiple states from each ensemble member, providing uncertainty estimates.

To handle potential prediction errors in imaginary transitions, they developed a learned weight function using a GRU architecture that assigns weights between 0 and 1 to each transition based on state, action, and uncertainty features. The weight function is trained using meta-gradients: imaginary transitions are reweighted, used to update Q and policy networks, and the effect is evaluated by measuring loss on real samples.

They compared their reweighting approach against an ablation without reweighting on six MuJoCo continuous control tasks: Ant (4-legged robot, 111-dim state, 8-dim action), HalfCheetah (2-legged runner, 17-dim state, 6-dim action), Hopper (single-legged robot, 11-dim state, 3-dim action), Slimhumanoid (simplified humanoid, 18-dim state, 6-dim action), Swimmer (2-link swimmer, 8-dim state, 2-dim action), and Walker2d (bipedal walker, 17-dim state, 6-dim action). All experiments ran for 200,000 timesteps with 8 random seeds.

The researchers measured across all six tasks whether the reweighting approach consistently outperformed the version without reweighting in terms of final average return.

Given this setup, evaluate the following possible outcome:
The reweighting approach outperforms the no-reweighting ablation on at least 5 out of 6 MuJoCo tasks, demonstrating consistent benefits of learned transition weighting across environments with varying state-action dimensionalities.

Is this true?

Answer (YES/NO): YES